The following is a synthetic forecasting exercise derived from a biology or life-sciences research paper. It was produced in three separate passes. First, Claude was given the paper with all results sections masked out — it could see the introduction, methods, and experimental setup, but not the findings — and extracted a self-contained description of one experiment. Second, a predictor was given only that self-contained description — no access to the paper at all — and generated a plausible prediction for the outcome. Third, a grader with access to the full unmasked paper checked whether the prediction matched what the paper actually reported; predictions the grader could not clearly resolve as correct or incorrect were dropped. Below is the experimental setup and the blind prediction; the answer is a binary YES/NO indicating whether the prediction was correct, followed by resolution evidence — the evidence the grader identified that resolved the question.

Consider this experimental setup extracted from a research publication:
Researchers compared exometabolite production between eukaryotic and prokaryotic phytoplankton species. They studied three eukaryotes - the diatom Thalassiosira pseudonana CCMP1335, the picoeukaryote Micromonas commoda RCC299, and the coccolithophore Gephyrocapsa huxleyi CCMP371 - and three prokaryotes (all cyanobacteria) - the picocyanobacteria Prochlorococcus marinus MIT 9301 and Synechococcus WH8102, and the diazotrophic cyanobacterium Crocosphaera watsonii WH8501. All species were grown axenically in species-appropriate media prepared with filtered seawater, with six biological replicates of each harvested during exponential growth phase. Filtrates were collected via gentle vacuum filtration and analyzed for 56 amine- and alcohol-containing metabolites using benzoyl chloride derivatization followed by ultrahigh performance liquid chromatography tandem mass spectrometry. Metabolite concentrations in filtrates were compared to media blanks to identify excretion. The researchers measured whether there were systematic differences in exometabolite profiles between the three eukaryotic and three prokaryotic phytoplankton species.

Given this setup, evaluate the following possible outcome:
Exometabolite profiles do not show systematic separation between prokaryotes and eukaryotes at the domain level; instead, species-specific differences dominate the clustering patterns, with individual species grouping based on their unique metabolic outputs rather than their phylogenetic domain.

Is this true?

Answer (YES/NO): NO